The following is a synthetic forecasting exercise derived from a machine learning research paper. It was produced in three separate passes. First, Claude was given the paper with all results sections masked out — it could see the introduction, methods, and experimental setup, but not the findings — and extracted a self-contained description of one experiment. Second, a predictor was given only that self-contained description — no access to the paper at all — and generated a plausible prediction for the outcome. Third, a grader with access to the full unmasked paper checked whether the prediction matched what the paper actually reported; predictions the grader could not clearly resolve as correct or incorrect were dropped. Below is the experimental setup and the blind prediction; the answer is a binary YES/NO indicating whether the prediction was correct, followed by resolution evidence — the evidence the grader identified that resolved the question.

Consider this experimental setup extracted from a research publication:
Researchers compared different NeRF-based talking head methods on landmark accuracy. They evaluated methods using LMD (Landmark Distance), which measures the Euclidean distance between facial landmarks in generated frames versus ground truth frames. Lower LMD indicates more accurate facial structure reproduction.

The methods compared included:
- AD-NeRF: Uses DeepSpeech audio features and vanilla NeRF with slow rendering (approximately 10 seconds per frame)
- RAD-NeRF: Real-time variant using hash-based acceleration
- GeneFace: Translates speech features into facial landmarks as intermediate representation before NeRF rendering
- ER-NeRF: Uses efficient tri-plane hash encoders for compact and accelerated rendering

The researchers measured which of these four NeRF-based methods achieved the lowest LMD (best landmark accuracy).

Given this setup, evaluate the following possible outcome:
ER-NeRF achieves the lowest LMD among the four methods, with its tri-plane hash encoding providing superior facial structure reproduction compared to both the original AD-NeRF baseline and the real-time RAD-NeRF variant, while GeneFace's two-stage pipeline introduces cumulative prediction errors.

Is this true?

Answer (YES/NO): YES